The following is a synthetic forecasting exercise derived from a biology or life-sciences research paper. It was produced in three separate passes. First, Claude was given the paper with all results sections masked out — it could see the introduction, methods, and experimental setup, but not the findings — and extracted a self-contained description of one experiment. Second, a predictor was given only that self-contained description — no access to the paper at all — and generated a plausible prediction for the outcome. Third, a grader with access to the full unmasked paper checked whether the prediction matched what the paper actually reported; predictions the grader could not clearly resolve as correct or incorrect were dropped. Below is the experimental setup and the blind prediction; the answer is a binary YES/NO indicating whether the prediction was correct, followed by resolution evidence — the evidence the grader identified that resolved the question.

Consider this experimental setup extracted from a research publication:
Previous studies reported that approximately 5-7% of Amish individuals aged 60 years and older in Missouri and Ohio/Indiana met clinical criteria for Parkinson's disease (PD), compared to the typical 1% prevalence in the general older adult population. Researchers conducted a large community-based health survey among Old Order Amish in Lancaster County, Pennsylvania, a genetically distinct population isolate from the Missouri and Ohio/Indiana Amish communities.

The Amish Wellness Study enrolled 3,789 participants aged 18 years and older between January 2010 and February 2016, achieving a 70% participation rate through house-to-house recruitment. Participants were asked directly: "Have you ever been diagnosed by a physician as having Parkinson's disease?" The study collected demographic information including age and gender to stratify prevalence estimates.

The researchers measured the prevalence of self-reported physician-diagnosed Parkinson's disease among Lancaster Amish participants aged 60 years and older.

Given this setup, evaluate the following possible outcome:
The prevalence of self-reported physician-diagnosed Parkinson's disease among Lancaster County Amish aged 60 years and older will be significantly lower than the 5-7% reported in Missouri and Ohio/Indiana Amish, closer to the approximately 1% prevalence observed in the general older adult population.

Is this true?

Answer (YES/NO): YES